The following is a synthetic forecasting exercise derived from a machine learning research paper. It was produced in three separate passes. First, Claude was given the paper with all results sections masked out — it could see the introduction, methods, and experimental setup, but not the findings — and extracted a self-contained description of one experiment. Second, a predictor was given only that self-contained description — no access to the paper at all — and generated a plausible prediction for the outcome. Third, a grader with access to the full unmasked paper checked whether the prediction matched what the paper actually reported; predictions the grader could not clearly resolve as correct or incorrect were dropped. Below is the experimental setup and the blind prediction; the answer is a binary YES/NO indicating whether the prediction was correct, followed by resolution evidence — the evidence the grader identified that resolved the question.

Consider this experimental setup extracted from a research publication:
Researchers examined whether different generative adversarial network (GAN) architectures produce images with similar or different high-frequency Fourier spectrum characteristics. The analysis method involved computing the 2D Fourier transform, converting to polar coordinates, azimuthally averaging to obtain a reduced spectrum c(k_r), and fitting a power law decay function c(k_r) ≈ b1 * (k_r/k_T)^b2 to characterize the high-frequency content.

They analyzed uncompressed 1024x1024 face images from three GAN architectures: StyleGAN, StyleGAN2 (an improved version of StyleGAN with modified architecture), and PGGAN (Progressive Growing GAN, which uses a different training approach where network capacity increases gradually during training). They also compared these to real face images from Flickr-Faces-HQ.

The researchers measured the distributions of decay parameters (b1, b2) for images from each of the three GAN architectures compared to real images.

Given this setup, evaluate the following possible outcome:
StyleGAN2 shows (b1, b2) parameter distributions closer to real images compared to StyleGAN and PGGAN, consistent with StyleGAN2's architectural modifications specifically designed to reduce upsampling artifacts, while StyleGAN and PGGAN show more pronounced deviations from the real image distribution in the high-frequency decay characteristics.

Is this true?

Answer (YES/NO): NO